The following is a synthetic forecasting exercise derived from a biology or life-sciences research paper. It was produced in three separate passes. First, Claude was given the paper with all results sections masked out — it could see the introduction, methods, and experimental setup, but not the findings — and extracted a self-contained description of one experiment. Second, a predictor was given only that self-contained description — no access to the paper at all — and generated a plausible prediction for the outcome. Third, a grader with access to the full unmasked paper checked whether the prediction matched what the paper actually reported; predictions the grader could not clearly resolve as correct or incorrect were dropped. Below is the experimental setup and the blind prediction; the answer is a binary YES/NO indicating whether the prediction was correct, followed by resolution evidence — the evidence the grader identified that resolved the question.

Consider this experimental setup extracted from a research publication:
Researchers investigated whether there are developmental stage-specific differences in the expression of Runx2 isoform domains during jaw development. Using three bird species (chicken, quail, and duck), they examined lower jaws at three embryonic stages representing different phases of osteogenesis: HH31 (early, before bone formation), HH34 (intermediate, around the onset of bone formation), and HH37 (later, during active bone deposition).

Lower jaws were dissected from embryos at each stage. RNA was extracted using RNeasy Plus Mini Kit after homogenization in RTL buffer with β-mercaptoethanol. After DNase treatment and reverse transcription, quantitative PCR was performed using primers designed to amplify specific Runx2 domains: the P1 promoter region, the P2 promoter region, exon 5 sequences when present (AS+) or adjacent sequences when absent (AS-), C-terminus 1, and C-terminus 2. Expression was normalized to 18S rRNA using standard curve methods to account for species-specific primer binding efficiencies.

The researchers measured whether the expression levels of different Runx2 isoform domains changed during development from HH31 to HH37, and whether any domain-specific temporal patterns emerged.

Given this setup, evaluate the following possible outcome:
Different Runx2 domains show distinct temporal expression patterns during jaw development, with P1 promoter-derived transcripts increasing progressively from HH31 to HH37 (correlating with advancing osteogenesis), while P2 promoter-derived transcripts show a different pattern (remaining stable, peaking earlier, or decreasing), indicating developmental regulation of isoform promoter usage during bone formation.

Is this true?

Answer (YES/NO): NO